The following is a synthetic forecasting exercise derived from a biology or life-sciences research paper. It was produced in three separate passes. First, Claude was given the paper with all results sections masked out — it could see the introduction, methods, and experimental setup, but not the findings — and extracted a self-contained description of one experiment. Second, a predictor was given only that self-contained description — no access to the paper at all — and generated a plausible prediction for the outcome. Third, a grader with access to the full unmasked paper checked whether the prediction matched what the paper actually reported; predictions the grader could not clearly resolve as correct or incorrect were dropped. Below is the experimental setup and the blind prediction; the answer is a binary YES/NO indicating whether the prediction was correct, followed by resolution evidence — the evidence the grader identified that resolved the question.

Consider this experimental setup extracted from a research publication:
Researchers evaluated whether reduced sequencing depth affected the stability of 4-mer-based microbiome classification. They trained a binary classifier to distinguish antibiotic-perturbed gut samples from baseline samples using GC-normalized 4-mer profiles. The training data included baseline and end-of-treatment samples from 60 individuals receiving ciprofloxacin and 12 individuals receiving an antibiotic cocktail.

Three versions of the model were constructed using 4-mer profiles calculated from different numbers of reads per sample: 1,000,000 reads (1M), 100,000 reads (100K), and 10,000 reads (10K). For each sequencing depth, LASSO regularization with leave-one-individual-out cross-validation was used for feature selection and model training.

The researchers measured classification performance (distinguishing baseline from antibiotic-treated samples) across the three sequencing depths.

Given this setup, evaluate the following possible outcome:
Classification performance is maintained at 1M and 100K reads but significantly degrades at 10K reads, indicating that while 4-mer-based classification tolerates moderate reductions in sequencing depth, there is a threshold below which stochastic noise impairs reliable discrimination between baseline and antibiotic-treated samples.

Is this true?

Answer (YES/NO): NO